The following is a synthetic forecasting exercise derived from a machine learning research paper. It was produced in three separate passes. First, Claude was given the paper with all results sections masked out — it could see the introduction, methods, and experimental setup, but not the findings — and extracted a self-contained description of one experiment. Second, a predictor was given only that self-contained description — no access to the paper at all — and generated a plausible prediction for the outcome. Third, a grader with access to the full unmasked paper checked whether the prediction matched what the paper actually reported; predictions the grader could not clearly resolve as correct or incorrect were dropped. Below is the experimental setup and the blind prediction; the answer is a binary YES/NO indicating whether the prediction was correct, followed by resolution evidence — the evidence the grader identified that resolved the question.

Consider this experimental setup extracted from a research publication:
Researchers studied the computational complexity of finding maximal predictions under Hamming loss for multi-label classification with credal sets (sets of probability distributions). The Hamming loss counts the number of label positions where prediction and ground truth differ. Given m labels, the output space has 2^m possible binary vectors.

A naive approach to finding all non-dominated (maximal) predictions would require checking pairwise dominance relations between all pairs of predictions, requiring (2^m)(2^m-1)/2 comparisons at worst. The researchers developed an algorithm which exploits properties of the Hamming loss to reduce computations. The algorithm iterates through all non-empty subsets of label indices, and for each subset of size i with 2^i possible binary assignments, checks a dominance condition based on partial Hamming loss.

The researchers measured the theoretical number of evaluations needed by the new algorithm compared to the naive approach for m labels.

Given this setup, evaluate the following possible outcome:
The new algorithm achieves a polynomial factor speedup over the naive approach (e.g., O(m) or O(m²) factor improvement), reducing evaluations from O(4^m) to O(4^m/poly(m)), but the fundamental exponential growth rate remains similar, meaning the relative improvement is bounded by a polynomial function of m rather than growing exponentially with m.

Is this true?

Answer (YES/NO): NO